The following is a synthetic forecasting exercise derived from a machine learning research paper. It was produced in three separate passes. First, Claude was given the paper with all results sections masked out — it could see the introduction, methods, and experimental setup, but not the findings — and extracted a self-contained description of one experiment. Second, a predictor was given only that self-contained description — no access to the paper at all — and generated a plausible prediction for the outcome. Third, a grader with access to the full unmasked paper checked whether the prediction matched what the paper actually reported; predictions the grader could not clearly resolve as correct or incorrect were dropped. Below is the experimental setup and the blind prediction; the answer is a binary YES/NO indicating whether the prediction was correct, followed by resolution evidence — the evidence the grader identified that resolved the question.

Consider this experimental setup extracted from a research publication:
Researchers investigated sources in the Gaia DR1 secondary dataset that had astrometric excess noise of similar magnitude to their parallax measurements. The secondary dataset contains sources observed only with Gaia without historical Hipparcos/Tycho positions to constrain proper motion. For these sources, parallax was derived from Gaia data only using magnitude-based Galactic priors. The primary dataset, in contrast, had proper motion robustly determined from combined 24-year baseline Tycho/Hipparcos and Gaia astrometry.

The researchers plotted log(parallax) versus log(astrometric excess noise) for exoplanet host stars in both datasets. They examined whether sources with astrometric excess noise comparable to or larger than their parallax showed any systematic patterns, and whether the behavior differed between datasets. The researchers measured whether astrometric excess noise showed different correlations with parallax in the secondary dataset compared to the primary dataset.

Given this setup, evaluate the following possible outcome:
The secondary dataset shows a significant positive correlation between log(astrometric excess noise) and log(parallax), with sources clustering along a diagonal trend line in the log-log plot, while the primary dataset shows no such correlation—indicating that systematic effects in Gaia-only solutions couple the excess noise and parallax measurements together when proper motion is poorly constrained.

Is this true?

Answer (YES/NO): NO